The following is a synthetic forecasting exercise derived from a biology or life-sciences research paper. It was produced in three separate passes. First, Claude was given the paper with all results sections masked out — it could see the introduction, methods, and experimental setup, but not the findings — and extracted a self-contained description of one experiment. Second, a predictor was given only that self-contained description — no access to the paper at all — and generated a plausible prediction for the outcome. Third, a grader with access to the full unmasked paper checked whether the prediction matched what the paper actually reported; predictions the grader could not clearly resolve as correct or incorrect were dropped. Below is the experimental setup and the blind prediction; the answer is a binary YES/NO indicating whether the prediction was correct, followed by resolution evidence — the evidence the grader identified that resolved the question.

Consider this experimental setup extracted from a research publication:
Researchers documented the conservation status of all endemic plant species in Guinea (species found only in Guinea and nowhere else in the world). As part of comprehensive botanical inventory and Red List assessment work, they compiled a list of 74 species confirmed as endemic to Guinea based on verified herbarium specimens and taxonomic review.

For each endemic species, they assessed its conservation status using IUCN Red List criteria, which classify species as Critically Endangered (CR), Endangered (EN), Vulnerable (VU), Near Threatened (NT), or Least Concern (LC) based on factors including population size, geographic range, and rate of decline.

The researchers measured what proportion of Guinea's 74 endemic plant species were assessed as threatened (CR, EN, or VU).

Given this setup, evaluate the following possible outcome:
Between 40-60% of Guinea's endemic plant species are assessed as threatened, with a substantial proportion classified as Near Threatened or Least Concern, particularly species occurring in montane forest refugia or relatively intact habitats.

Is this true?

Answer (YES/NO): NO